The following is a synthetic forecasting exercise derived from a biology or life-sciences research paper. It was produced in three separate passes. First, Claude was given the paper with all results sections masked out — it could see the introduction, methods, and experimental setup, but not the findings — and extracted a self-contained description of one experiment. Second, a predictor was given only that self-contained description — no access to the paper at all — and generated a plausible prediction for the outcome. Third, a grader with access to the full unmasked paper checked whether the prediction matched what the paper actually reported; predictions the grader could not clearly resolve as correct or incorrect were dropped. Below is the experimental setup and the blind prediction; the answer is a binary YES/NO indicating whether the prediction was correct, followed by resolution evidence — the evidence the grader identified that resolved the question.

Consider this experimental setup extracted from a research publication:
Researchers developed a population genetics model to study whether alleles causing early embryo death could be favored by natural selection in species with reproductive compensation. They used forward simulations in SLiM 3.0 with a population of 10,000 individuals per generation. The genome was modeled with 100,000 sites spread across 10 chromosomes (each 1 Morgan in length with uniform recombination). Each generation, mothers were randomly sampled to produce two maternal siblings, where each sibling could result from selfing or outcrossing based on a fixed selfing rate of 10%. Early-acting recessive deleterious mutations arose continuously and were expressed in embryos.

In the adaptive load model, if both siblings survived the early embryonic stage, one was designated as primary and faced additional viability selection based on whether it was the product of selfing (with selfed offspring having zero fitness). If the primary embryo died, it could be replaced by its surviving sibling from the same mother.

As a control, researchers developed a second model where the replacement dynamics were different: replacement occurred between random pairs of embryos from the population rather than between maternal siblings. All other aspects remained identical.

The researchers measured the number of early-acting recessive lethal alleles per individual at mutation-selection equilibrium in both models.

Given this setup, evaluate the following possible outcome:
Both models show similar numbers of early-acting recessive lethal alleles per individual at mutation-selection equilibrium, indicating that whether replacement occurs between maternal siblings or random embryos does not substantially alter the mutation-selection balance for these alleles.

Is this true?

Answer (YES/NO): NO